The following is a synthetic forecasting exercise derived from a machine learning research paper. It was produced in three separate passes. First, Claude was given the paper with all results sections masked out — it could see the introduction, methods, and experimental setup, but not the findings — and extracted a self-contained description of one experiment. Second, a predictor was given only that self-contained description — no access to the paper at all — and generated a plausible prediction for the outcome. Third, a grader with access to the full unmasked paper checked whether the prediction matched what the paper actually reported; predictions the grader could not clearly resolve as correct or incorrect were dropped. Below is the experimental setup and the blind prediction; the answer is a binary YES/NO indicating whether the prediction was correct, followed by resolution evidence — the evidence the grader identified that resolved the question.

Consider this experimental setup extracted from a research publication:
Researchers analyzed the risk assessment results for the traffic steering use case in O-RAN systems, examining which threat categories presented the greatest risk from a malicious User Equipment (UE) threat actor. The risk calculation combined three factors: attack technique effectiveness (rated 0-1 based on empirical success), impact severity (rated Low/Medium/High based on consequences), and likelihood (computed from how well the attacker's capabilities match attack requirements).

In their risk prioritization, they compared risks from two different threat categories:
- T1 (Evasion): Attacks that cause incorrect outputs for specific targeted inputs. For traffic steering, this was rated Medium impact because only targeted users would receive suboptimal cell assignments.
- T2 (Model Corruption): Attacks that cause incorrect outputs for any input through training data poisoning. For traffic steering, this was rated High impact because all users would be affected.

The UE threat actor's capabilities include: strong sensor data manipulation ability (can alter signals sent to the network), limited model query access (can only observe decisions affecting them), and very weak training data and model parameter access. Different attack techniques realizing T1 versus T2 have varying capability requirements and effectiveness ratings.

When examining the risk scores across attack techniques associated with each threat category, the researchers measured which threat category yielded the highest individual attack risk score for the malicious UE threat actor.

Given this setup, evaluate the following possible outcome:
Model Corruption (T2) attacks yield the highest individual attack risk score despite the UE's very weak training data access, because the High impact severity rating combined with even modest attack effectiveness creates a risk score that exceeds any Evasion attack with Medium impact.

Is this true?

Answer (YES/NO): YES